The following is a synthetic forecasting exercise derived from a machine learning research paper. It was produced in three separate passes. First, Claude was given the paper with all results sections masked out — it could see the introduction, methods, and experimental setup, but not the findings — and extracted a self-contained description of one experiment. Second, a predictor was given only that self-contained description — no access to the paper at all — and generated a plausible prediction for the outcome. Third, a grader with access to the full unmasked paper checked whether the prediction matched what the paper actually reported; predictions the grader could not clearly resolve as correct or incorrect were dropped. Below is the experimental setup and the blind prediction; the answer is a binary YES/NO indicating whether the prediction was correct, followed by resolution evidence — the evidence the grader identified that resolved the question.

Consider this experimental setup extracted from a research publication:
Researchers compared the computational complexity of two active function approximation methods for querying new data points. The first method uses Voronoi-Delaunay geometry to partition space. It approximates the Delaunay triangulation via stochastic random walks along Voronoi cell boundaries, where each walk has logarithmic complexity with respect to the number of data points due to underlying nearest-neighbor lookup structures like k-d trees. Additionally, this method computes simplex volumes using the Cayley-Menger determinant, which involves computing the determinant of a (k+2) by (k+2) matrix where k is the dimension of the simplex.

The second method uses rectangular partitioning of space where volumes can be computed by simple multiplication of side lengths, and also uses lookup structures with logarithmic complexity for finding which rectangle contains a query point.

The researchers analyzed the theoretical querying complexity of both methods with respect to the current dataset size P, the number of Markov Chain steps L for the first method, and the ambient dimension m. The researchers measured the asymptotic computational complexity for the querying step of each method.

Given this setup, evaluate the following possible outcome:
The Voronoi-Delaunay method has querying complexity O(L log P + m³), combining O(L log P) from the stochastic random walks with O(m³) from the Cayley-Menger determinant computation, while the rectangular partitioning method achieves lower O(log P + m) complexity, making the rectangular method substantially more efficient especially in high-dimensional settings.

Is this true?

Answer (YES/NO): NO